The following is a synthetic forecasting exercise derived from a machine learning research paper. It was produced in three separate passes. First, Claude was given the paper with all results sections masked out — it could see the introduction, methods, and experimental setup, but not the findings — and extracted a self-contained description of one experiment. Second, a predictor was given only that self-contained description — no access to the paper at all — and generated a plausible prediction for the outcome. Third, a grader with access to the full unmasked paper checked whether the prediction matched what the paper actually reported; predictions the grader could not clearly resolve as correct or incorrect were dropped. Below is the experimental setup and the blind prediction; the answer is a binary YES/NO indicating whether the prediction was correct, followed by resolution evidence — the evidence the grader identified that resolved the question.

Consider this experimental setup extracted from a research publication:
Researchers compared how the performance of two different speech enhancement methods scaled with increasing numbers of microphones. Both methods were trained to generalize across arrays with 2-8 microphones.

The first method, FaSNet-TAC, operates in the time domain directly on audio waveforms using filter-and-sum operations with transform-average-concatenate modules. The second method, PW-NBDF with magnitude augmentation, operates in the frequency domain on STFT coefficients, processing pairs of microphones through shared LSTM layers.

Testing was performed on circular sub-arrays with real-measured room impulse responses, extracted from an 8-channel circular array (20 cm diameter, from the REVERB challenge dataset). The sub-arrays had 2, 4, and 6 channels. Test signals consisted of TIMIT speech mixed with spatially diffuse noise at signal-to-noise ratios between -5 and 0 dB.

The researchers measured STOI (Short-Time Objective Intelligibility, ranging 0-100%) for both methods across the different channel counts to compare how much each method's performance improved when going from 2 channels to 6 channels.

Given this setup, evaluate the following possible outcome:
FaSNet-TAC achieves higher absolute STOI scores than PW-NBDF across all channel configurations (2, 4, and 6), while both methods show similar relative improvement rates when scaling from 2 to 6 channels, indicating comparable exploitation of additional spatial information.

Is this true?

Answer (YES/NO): NO